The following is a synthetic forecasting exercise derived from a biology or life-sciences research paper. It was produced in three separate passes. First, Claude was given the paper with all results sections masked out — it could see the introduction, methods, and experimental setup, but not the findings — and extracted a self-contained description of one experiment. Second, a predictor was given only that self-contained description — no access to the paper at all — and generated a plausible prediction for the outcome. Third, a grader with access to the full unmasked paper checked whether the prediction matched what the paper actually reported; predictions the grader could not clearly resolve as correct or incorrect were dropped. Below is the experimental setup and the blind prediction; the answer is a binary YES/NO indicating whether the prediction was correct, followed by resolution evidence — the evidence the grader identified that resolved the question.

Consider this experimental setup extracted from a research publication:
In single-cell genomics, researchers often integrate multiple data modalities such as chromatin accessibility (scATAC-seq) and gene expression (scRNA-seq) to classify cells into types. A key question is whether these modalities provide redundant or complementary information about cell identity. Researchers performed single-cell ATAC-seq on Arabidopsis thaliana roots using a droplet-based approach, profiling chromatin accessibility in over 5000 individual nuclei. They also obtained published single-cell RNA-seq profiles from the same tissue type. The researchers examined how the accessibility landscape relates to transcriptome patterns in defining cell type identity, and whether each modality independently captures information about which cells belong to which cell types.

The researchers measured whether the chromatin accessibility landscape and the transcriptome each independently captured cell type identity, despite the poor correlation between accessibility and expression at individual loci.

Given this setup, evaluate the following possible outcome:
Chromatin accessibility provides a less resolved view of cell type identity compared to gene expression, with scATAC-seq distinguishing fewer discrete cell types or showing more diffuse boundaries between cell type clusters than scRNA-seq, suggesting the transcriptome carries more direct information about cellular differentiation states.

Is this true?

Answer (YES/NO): NO